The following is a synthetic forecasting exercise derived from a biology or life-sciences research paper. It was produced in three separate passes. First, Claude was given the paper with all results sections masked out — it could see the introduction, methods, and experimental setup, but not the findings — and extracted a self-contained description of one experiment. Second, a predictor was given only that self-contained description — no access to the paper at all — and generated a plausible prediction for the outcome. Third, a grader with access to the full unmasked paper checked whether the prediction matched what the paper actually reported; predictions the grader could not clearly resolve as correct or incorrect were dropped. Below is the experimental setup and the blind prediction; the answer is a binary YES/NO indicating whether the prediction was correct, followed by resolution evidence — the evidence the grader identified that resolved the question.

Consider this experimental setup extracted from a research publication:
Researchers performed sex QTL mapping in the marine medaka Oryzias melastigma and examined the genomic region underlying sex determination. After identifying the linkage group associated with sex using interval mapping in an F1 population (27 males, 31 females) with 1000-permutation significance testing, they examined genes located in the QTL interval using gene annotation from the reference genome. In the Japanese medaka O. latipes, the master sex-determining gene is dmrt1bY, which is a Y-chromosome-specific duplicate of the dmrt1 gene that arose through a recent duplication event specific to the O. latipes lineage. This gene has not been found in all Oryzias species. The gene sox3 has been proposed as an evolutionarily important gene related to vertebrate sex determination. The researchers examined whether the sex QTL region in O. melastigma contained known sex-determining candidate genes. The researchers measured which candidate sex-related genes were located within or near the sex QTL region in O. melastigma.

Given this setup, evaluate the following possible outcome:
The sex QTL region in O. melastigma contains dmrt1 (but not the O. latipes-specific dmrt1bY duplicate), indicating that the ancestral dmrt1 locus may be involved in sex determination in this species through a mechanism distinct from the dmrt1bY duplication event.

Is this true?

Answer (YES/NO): NO